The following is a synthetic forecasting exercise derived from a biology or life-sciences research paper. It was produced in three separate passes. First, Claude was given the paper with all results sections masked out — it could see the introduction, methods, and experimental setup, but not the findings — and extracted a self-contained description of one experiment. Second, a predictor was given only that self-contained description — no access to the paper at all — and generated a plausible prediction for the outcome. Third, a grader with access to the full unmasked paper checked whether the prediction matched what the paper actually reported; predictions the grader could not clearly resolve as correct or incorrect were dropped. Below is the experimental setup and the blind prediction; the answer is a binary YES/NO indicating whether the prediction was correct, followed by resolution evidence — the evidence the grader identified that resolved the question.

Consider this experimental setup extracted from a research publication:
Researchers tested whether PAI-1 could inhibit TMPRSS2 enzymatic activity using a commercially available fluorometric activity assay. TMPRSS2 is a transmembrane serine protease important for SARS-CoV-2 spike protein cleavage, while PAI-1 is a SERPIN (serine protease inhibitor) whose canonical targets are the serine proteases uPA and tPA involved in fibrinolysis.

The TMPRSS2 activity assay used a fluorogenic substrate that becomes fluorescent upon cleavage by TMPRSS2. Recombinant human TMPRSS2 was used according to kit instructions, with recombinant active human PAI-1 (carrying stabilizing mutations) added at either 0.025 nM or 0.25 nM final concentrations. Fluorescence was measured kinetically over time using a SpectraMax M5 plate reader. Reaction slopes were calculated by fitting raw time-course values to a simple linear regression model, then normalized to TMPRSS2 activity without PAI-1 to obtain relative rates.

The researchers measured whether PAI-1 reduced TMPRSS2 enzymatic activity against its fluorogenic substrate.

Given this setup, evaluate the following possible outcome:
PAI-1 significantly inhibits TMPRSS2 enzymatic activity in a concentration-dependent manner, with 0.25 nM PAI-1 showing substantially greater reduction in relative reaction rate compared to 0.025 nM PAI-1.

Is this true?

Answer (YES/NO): YES